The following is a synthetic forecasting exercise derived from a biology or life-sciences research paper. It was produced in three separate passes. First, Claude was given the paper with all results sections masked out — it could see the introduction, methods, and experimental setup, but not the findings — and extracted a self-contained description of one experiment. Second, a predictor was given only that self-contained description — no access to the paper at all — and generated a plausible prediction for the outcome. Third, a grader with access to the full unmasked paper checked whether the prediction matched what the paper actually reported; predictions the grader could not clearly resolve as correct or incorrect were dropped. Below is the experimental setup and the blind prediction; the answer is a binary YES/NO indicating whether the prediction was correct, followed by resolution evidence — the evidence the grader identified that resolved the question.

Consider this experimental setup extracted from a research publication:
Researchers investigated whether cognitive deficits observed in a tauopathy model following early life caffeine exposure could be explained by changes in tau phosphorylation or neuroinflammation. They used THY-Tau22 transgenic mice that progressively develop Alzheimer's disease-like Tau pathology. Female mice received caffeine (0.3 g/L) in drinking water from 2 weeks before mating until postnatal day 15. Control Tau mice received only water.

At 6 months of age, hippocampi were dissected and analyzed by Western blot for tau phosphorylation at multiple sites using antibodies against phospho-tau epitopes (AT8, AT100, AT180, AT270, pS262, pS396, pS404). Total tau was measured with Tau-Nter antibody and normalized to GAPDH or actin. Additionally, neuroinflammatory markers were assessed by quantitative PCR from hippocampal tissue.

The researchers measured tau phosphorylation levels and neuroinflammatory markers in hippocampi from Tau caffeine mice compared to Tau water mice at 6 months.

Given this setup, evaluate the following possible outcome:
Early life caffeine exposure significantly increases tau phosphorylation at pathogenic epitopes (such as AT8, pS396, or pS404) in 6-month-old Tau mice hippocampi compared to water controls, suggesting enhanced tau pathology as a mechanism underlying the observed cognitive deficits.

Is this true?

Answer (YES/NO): NO